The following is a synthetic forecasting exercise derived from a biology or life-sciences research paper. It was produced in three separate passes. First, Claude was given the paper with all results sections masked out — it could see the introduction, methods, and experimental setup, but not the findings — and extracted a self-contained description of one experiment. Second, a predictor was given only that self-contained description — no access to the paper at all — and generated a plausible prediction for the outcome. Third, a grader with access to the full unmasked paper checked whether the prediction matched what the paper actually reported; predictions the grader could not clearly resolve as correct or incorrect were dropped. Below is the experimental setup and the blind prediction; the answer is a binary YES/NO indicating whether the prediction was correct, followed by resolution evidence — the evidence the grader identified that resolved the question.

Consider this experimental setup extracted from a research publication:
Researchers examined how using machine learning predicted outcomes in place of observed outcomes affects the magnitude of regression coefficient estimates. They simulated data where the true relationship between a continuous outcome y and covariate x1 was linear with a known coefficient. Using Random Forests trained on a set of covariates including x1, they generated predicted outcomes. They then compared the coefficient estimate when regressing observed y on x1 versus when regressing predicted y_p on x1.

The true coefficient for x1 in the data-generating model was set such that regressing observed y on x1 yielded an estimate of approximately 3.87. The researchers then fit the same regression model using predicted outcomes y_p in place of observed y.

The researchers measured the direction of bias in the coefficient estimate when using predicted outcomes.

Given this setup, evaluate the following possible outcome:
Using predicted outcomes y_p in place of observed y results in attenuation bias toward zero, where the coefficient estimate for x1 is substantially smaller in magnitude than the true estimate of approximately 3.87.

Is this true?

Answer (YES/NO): NO